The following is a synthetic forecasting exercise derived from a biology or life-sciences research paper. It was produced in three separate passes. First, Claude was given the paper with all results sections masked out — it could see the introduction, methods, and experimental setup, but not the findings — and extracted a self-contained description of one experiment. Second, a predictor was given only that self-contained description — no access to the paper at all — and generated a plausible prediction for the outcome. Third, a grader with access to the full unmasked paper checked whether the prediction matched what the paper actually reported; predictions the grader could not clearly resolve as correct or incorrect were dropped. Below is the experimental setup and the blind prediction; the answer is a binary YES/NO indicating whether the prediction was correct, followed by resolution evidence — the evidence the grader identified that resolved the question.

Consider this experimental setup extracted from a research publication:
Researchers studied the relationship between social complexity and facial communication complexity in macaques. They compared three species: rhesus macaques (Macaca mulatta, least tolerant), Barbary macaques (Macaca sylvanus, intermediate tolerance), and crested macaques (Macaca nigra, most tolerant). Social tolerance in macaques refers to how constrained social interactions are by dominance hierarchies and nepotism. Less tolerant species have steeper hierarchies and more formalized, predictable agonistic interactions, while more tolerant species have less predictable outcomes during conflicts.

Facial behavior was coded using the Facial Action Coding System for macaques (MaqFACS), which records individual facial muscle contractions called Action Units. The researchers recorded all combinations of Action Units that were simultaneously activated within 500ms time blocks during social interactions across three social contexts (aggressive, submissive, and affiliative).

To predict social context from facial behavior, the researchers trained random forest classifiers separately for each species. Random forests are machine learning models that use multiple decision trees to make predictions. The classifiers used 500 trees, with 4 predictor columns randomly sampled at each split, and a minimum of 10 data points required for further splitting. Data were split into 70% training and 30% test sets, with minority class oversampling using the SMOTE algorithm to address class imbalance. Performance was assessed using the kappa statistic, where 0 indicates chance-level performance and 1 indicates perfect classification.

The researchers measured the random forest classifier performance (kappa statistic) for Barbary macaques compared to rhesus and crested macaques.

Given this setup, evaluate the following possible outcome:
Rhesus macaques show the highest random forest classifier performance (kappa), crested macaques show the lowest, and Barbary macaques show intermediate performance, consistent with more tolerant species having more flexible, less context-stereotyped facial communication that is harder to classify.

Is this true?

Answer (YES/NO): YES